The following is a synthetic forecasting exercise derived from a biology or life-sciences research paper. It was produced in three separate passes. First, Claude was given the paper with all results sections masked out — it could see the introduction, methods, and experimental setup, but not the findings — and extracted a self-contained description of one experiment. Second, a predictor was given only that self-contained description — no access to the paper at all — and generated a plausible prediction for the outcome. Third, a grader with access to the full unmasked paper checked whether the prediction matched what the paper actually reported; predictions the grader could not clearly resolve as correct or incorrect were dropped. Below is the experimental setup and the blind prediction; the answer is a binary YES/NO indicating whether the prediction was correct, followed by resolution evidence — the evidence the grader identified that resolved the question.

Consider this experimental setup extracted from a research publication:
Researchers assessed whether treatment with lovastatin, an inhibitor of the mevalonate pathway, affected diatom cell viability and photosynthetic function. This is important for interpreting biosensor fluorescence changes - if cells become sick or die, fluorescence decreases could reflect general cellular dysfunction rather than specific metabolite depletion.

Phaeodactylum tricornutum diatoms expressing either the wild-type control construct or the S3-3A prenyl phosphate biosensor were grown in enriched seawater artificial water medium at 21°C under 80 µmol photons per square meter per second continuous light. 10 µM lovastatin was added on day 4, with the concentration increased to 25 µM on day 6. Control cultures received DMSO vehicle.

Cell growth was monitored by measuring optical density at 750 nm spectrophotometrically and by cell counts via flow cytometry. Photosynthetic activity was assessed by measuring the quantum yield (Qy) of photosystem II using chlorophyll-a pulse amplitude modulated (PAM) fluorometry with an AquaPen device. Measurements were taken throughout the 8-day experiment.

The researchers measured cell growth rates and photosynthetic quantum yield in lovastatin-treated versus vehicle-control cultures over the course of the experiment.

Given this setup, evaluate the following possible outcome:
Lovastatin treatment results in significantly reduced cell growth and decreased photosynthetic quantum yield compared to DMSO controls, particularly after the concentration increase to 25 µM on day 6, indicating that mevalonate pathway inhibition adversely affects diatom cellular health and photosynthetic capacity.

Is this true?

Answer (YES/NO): YES